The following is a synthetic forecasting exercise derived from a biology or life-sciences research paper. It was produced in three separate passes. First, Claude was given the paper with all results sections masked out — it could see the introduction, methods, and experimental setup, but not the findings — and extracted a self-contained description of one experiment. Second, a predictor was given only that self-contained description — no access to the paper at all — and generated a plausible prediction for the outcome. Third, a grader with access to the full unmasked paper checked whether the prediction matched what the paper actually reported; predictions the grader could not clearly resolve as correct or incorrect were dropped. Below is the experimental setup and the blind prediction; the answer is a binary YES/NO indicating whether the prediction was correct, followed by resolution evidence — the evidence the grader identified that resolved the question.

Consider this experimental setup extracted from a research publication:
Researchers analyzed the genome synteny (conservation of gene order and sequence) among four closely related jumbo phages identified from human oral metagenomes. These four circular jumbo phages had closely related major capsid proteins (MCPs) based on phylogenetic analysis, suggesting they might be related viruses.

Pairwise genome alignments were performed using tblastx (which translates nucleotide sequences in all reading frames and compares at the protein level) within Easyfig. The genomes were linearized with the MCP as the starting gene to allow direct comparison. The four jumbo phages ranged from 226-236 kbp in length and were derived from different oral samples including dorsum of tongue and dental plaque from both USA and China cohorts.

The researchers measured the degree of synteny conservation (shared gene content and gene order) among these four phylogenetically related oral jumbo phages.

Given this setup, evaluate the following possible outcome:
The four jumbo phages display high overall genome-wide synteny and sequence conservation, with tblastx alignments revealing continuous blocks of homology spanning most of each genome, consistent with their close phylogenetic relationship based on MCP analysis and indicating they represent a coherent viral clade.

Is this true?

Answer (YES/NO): NO